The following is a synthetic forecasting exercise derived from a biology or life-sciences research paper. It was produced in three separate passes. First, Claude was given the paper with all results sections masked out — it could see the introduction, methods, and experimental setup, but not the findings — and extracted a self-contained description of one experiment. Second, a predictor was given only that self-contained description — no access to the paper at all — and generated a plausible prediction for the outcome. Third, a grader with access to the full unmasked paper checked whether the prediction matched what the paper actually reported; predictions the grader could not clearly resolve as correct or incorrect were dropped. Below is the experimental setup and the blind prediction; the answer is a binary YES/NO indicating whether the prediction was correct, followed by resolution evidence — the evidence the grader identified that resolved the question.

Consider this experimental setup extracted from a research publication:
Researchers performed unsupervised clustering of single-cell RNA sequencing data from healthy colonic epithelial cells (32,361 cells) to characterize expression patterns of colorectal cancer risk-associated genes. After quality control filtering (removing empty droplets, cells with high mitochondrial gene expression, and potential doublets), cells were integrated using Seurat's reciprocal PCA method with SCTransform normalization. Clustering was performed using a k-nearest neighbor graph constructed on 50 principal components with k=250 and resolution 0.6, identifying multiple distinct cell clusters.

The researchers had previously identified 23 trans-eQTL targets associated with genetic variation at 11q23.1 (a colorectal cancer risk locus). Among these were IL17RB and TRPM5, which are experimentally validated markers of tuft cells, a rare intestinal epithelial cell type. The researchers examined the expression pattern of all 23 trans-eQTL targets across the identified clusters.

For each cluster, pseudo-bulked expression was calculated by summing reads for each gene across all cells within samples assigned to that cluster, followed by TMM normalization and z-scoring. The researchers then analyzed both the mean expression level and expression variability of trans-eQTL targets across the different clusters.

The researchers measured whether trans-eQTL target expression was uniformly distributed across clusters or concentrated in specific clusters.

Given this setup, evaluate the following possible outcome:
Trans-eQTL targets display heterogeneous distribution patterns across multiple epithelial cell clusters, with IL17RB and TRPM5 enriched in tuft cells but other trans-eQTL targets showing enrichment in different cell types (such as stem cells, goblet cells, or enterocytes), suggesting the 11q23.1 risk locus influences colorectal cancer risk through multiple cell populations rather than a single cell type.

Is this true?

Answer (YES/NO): NO